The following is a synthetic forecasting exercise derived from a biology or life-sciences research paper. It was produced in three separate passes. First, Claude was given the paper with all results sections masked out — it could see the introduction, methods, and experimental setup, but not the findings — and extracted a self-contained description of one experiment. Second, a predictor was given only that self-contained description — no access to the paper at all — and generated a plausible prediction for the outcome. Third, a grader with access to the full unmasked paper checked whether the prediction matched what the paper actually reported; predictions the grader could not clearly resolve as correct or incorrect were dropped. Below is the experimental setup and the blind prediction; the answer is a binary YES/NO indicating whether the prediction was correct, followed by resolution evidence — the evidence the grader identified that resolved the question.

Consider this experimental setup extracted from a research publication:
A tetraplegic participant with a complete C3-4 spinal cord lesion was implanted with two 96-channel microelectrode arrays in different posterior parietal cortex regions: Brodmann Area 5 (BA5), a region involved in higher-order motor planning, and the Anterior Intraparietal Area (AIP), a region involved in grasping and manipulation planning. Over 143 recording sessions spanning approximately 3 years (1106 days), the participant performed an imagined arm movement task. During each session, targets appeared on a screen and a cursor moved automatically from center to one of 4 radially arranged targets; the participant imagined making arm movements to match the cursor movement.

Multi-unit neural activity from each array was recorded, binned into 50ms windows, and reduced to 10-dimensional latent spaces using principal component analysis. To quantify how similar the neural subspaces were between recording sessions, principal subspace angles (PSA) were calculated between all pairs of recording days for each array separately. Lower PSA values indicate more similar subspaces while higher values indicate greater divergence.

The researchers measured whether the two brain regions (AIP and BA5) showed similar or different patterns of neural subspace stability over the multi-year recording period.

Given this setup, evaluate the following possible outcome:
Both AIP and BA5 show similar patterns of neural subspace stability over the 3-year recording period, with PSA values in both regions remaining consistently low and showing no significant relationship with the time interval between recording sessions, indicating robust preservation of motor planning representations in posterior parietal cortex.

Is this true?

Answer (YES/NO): NO